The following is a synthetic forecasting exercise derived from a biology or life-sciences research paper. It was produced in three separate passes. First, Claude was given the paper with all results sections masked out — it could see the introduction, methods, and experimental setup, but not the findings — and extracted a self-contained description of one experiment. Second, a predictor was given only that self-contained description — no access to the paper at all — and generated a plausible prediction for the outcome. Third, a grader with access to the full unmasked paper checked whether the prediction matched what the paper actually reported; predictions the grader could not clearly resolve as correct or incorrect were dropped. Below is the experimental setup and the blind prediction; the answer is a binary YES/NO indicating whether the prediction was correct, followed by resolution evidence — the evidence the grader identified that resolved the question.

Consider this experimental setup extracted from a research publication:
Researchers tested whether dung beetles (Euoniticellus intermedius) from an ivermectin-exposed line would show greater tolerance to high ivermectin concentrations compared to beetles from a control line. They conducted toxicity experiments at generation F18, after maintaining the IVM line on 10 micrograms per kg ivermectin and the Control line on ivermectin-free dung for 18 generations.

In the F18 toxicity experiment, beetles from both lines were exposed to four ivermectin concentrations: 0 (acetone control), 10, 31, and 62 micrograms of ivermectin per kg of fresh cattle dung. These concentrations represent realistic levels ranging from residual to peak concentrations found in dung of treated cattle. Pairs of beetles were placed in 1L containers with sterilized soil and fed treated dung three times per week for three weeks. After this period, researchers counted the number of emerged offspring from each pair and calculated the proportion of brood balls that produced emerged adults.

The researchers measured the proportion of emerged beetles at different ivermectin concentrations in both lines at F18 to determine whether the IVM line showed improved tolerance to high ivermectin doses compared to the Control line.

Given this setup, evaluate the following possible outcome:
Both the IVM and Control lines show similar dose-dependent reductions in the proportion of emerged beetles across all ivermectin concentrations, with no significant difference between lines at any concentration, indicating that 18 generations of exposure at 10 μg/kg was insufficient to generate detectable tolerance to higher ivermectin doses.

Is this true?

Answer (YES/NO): NO